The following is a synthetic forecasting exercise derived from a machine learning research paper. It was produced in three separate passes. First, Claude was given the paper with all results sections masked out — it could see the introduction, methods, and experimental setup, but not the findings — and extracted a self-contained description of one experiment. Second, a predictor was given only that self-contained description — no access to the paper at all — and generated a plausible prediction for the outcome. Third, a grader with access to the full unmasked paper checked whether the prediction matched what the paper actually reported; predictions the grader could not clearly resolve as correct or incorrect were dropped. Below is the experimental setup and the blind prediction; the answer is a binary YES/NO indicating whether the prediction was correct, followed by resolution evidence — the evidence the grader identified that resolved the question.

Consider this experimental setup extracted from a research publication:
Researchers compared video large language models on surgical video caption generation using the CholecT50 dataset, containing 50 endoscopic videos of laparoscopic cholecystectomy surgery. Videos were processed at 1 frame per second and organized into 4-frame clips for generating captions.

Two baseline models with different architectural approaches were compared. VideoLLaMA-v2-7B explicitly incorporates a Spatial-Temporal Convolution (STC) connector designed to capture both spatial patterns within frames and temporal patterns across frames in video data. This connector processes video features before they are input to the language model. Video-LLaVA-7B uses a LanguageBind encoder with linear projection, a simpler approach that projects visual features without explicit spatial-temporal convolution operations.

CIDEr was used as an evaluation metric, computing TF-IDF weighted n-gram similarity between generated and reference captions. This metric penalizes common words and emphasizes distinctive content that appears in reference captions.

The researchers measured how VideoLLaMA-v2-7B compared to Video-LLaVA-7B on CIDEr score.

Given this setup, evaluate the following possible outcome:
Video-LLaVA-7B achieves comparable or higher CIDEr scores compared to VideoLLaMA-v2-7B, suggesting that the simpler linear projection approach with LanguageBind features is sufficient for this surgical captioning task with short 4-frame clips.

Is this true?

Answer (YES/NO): NO